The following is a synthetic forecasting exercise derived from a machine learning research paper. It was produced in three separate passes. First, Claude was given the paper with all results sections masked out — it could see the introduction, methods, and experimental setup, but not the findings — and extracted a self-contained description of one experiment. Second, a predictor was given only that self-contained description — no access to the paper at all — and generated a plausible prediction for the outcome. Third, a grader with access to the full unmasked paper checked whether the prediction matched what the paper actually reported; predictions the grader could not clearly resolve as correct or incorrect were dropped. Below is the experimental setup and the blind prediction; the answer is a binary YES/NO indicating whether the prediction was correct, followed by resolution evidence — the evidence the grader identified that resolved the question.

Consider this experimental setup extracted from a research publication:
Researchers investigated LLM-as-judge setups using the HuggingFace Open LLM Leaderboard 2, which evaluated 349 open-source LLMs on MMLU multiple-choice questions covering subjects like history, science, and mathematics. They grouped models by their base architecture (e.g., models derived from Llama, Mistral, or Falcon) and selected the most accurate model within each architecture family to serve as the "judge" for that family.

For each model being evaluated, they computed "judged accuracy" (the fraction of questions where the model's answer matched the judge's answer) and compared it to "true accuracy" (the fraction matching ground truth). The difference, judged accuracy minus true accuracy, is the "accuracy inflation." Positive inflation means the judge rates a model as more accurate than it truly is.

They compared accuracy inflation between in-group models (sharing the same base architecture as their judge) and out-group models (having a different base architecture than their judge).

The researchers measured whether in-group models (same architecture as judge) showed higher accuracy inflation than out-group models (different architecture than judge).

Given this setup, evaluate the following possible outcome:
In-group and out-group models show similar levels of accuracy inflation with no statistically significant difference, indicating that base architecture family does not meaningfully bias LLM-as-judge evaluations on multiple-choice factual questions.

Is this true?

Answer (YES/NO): NO